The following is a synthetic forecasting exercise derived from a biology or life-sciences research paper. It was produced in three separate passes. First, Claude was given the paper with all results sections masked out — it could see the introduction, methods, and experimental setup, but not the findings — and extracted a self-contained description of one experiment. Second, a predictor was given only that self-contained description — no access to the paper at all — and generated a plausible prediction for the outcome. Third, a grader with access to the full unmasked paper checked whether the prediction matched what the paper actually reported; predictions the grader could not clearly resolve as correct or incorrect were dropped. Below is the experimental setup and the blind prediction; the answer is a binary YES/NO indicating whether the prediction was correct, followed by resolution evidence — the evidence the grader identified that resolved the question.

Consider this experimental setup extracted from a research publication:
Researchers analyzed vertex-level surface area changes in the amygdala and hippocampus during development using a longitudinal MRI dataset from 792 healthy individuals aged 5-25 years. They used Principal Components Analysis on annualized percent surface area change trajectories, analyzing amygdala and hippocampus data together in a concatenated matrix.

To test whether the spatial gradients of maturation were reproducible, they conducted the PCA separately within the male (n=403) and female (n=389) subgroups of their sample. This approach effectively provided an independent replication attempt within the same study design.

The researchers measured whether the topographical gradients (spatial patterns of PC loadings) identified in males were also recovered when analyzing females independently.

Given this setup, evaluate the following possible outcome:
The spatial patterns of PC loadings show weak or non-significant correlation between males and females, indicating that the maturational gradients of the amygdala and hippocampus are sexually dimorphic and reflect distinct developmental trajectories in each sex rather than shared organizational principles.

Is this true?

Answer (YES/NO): NO